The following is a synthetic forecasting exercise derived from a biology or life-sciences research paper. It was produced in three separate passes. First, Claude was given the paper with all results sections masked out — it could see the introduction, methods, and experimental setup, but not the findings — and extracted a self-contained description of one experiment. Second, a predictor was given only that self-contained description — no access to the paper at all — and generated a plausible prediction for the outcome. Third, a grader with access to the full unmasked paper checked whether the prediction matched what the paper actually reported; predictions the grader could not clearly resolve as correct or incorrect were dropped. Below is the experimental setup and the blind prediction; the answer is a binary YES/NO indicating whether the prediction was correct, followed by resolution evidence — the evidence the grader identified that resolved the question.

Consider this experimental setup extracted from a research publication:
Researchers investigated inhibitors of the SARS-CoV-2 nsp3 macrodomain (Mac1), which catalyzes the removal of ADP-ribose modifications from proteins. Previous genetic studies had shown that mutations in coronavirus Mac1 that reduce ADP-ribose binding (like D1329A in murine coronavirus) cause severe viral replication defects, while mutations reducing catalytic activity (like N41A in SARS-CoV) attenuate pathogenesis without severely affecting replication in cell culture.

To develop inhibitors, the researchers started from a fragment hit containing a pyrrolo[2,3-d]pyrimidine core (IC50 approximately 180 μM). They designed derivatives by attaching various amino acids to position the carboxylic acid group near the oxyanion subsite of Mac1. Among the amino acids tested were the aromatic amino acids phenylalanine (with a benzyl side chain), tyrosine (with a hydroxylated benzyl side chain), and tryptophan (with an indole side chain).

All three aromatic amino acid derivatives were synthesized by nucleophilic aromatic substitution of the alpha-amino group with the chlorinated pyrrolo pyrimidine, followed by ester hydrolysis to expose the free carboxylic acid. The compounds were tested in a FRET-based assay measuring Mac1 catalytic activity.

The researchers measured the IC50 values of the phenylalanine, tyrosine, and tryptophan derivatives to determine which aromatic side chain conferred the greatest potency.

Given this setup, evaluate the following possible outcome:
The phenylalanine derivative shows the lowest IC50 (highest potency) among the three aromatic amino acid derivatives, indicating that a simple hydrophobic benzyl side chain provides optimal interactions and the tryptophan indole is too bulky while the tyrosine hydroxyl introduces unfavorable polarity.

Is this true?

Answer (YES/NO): NO